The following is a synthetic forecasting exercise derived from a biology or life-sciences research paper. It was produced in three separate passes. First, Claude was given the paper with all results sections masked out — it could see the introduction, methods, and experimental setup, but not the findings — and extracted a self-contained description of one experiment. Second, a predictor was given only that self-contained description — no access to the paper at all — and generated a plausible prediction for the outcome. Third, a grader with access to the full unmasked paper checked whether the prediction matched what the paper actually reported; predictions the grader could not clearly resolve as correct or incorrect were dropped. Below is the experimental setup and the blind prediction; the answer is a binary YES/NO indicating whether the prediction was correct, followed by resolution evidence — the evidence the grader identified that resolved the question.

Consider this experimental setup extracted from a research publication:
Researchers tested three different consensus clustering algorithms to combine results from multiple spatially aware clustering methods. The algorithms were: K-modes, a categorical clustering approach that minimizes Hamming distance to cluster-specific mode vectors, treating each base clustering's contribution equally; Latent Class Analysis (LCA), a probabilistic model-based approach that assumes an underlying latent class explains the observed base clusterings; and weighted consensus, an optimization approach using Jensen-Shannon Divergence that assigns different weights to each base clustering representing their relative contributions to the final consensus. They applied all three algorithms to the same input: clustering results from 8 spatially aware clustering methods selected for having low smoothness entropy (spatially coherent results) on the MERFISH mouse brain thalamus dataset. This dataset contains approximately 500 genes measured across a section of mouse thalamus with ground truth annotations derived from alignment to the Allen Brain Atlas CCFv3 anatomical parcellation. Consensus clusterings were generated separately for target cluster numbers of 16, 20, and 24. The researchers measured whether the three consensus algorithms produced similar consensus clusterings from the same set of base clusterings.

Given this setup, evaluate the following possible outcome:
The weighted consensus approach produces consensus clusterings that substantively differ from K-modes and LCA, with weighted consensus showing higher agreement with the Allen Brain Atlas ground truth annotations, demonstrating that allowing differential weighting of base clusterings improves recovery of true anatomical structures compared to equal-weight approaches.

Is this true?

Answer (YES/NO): NO